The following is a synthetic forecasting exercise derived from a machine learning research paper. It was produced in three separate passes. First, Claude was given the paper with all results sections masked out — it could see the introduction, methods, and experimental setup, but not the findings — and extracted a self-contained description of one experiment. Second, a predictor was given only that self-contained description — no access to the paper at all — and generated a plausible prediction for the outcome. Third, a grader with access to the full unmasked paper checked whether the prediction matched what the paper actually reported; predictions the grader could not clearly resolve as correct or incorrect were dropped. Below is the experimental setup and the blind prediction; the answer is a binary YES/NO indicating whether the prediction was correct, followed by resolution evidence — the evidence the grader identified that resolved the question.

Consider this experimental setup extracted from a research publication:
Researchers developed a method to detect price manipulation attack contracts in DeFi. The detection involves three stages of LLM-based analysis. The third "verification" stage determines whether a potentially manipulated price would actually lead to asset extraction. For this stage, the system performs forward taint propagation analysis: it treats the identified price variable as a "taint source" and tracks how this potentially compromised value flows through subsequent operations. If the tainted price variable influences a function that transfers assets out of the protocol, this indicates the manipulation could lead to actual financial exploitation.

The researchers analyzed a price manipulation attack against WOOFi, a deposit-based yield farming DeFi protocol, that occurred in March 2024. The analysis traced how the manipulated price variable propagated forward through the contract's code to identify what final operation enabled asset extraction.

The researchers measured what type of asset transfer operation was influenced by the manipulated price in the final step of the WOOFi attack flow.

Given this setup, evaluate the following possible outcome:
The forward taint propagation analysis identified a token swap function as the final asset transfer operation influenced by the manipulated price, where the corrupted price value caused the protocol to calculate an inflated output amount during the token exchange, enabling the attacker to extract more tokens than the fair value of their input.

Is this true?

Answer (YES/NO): NO